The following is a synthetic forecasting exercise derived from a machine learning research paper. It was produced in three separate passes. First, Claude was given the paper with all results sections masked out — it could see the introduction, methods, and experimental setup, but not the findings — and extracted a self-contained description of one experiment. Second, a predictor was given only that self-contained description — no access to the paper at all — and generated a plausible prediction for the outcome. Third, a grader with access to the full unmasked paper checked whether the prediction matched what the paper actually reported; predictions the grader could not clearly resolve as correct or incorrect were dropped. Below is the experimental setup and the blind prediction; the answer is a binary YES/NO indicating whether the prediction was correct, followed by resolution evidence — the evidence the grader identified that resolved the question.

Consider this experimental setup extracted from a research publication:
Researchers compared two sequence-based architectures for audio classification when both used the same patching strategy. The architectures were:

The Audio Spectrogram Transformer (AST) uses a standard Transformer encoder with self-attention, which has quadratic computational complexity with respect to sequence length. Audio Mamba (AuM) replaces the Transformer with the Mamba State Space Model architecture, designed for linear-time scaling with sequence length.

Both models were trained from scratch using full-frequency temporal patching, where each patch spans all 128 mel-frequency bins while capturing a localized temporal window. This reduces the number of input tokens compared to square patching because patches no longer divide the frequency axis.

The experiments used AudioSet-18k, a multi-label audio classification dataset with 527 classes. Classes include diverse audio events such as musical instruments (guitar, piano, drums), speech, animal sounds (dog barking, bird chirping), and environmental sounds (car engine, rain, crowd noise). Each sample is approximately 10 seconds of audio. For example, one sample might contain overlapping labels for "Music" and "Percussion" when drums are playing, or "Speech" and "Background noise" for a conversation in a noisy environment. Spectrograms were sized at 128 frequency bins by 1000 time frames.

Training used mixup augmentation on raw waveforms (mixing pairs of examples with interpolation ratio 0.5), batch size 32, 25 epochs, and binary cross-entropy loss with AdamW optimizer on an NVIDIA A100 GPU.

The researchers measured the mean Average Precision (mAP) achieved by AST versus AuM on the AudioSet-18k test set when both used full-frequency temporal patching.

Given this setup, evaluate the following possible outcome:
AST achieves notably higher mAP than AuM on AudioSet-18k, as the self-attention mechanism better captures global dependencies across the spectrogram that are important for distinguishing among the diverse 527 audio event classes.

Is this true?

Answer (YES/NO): YES